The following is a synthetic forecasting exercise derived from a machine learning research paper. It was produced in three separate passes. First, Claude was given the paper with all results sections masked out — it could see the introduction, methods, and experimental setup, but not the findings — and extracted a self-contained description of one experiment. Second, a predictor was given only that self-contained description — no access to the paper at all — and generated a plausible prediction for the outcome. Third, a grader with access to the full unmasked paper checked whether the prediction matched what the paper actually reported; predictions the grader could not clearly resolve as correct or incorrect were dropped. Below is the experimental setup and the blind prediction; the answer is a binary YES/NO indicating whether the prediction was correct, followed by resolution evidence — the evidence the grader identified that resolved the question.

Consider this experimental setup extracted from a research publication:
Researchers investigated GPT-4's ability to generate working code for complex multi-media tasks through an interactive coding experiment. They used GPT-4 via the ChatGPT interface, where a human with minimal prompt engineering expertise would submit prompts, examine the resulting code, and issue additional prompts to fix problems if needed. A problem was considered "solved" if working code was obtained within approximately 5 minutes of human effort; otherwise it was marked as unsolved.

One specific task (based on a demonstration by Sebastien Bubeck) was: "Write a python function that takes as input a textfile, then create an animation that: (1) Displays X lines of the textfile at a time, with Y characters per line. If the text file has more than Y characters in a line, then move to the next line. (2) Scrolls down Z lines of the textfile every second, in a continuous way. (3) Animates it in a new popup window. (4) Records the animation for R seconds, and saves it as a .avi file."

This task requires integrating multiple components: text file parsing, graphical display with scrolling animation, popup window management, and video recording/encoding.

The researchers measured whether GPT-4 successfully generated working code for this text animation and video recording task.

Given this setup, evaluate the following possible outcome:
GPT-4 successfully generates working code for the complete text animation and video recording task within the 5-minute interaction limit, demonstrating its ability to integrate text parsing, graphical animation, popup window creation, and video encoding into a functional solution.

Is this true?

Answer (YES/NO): NO